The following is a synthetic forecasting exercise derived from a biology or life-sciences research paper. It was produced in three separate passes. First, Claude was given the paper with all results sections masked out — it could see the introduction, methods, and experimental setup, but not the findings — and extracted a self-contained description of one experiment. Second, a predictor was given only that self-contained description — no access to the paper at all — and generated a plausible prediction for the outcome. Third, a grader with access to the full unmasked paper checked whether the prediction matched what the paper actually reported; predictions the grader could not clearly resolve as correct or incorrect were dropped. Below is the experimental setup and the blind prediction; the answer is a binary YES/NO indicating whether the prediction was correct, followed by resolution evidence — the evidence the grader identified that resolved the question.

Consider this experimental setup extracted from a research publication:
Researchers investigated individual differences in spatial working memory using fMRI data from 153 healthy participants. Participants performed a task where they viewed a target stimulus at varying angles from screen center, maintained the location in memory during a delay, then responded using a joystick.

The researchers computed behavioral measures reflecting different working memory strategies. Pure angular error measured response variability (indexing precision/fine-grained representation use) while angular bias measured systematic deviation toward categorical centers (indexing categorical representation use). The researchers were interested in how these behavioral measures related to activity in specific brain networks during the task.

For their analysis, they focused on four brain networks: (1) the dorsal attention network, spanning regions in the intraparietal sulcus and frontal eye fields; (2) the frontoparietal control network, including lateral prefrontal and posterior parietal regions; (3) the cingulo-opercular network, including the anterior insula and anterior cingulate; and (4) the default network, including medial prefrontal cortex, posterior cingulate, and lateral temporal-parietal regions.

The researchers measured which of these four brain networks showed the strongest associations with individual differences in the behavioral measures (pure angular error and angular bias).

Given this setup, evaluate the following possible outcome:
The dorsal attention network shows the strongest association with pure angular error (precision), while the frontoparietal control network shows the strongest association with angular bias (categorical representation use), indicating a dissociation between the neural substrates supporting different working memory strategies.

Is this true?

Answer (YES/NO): NO